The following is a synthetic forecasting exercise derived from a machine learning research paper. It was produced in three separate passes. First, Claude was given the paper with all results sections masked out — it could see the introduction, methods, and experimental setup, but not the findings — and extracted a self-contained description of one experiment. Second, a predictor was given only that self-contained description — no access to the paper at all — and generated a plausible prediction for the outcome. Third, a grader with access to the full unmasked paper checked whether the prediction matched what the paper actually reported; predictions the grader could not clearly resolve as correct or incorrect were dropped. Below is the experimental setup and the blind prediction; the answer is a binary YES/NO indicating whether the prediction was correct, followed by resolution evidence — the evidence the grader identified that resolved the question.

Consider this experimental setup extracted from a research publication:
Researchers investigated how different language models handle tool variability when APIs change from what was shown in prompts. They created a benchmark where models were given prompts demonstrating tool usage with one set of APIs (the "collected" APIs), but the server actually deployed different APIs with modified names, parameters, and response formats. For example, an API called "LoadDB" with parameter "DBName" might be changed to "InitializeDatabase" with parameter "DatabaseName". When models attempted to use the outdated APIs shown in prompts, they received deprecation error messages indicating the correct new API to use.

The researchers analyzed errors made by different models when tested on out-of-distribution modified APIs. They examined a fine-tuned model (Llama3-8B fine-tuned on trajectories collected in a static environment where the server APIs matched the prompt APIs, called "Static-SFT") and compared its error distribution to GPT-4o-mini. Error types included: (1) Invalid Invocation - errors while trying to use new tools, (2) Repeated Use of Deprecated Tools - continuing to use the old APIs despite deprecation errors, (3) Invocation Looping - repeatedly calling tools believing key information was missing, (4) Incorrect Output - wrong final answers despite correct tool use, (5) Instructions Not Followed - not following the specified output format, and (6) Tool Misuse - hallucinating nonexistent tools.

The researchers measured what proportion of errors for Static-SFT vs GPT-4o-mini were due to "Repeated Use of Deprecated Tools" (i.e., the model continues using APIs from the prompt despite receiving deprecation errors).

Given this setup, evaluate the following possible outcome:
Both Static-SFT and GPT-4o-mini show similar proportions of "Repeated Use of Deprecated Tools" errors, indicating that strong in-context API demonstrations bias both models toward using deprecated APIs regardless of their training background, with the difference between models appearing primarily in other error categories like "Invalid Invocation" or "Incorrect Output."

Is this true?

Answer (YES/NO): NO